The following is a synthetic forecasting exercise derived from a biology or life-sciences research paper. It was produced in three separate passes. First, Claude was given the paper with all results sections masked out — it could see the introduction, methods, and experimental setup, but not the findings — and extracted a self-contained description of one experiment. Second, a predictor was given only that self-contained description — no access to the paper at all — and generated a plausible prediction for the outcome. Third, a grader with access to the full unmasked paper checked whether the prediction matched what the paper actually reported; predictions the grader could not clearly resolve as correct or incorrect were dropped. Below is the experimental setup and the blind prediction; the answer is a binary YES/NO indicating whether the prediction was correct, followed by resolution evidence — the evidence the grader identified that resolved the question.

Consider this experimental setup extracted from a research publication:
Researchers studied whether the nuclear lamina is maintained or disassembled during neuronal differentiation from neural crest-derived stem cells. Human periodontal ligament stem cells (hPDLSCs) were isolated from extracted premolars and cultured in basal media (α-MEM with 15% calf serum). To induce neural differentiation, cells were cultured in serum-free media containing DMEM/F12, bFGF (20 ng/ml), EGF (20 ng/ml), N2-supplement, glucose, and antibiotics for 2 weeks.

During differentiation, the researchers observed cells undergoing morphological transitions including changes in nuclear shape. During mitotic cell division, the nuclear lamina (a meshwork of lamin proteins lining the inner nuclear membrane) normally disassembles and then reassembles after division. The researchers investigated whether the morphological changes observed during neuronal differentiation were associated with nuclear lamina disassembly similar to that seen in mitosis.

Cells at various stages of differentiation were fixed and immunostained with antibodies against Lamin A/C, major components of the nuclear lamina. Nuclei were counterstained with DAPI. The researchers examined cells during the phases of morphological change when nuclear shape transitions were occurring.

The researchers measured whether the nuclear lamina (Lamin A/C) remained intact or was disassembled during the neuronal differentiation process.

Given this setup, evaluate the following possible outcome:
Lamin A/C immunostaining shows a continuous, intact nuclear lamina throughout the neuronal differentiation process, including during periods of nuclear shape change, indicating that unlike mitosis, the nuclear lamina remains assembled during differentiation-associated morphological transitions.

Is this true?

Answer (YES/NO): YES